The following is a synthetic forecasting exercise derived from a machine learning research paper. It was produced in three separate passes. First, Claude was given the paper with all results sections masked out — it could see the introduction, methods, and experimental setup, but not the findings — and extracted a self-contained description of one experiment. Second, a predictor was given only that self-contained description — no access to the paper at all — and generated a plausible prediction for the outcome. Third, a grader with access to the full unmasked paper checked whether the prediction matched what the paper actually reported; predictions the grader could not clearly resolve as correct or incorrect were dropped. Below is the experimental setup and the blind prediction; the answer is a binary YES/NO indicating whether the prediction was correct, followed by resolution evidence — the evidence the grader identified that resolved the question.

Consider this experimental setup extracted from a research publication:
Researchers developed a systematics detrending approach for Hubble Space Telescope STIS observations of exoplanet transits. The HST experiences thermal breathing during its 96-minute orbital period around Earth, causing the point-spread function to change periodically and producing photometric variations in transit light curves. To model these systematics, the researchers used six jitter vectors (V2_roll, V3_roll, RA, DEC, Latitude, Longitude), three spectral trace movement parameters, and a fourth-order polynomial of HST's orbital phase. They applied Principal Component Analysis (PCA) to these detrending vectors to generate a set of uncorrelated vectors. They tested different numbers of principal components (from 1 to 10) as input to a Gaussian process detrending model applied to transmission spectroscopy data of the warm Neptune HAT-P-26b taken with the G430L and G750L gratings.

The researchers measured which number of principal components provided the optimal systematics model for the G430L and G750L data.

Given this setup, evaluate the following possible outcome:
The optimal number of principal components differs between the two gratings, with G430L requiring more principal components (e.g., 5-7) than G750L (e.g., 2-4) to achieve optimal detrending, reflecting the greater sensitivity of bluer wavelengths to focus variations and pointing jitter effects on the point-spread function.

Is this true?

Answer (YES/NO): NO